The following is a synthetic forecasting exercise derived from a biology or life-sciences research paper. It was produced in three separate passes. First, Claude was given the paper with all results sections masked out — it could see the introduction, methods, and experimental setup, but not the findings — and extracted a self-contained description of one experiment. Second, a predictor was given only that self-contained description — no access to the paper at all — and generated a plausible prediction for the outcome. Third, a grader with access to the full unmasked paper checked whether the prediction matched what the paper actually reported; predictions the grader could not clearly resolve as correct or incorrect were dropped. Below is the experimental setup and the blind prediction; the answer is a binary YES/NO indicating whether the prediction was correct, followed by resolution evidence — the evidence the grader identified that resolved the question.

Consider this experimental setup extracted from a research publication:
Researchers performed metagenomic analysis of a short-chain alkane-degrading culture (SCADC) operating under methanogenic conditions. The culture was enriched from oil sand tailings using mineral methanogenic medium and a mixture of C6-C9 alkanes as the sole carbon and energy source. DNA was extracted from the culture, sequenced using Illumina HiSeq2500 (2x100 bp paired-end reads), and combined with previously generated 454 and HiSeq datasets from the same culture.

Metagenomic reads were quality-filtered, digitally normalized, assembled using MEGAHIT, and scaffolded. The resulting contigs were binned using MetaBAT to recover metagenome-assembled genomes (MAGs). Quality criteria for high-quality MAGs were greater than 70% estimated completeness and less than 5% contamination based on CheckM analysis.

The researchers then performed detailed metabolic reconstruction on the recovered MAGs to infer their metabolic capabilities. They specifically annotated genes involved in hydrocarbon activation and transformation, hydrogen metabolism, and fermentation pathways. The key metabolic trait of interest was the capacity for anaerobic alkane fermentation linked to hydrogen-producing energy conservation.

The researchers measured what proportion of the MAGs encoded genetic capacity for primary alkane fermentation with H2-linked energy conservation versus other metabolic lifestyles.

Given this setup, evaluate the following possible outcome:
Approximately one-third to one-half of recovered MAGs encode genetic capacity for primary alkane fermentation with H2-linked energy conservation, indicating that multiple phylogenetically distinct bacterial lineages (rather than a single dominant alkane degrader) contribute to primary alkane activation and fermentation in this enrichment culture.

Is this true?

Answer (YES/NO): NO